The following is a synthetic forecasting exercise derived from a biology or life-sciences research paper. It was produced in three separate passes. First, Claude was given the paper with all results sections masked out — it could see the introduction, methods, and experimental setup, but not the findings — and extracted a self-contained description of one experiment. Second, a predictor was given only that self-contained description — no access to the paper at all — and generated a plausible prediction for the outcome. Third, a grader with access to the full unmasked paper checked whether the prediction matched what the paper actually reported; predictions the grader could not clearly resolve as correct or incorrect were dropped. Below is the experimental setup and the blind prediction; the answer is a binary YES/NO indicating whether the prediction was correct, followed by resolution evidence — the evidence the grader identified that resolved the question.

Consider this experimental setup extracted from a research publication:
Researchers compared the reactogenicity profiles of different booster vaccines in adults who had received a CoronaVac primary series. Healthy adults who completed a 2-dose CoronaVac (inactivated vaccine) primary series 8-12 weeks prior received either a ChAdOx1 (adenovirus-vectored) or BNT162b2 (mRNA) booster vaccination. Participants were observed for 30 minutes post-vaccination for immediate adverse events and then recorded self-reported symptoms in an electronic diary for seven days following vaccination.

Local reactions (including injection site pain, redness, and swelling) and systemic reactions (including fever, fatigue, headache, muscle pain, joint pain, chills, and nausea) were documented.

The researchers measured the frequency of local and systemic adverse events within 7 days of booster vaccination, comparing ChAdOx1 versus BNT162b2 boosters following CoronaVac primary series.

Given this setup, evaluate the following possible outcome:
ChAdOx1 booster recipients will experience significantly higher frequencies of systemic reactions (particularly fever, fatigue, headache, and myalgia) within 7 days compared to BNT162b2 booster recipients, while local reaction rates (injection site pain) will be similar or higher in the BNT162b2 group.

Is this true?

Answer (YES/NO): NO